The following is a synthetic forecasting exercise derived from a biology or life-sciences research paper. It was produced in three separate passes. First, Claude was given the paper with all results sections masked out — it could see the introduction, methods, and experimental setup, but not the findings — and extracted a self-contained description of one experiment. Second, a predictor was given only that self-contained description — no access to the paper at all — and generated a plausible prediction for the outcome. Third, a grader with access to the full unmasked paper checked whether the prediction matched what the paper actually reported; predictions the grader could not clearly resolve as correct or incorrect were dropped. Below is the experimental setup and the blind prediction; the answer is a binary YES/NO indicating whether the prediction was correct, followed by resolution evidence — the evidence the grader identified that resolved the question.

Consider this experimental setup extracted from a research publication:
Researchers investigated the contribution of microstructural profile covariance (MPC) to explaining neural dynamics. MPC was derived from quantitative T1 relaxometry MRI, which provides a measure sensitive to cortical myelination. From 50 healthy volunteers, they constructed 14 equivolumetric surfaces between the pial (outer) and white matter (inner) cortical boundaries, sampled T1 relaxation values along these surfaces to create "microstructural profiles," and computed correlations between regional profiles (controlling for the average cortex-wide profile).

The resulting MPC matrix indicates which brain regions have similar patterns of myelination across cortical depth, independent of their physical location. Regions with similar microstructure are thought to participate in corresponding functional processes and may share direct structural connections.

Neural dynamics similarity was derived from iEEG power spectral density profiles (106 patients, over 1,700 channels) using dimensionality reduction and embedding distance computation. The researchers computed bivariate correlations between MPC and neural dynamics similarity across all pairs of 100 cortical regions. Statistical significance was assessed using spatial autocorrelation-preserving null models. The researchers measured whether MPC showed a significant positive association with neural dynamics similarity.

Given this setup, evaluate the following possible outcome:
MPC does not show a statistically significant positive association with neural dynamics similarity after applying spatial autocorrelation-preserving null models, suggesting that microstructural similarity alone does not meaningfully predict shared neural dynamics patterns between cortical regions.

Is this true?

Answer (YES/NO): NO